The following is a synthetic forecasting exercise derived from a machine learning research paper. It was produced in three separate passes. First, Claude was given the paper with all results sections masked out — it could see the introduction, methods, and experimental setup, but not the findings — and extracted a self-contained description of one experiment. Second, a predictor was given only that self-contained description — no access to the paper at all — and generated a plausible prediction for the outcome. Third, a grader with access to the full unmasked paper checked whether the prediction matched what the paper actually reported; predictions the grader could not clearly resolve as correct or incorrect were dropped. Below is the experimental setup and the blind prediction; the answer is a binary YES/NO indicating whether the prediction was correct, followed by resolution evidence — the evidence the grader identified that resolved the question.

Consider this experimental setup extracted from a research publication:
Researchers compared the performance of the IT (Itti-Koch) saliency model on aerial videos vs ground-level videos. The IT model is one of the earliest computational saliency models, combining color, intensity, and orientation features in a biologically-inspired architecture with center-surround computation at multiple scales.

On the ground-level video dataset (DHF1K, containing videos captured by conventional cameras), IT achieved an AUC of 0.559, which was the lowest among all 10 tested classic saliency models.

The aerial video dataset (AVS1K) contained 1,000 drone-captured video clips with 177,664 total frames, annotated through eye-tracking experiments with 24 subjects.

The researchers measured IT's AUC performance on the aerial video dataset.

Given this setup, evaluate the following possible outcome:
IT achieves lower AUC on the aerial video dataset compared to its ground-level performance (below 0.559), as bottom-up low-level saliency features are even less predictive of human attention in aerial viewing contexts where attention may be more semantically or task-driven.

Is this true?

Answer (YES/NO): YES